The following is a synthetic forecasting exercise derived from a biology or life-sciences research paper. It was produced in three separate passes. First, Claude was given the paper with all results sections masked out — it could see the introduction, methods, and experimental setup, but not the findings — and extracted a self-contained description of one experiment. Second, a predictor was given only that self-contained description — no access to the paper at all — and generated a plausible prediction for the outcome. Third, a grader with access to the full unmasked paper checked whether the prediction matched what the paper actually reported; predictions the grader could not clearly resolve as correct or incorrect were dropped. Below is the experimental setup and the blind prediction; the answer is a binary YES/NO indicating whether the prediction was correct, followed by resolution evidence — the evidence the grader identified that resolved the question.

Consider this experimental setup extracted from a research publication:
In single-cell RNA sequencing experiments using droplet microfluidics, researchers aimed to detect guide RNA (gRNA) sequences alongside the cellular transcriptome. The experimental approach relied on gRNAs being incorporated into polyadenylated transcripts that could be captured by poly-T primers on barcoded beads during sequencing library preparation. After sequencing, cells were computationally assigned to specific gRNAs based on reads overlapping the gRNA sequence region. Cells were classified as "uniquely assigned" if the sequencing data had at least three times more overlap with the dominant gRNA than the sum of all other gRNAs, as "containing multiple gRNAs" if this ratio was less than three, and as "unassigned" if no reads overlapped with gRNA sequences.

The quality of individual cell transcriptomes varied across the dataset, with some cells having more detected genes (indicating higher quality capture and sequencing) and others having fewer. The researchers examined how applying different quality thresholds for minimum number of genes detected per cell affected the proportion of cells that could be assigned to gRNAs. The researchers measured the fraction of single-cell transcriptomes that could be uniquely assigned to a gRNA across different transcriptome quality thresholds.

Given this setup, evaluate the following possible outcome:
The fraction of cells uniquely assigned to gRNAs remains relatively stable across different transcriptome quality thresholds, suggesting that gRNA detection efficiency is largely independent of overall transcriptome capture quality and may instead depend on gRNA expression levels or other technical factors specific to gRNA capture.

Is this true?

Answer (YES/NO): NO